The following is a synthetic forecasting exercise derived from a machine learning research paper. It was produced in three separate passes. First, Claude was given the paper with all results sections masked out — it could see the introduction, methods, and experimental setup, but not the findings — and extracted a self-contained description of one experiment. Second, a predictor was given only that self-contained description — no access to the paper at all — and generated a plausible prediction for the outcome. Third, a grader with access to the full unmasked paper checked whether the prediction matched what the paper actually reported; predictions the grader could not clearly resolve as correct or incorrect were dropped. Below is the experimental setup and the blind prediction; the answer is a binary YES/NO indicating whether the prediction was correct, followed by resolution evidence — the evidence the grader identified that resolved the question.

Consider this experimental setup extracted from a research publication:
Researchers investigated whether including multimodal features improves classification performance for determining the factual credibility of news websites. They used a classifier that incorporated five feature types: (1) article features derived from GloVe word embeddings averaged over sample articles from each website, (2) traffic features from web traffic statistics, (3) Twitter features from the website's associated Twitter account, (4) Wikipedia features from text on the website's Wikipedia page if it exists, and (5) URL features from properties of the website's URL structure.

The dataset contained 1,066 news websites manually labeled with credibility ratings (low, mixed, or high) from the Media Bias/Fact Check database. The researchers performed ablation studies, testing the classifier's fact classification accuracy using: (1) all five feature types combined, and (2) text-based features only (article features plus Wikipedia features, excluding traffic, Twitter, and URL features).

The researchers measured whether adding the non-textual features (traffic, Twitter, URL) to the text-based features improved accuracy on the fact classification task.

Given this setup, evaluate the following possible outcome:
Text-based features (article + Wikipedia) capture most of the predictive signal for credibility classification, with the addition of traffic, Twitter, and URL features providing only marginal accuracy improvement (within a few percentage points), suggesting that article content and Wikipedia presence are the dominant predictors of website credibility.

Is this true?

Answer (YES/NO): NO